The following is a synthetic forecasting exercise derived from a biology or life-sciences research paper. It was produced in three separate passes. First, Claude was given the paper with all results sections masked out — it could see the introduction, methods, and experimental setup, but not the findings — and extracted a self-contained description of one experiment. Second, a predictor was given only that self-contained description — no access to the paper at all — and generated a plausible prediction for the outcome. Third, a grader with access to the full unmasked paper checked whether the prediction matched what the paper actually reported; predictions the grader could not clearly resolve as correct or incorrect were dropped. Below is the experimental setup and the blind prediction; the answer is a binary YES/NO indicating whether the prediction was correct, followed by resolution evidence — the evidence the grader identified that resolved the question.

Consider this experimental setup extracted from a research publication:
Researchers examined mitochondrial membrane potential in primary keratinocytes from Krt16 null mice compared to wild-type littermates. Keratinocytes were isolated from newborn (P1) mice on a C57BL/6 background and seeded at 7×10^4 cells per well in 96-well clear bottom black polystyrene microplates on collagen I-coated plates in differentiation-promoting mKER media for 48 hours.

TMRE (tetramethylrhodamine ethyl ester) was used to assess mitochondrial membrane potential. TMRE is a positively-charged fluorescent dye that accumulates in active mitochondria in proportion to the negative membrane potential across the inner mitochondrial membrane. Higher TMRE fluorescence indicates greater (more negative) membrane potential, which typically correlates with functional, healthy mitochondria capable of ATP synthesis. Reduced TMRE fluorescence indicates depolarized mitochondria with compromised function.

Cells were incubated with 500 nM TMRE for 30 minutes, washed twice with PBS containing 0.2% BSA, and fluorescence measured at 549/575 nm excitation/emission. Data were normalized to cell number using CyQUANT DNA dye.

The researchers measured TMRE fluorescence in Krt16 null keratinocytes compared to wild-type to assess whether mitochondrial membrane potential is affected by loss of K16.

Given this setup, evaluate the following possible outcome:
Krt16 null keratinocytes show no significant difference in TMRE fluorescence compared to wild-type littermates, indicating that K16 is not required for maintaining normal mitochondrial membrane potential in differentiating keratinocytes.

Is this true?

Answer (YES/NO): NO